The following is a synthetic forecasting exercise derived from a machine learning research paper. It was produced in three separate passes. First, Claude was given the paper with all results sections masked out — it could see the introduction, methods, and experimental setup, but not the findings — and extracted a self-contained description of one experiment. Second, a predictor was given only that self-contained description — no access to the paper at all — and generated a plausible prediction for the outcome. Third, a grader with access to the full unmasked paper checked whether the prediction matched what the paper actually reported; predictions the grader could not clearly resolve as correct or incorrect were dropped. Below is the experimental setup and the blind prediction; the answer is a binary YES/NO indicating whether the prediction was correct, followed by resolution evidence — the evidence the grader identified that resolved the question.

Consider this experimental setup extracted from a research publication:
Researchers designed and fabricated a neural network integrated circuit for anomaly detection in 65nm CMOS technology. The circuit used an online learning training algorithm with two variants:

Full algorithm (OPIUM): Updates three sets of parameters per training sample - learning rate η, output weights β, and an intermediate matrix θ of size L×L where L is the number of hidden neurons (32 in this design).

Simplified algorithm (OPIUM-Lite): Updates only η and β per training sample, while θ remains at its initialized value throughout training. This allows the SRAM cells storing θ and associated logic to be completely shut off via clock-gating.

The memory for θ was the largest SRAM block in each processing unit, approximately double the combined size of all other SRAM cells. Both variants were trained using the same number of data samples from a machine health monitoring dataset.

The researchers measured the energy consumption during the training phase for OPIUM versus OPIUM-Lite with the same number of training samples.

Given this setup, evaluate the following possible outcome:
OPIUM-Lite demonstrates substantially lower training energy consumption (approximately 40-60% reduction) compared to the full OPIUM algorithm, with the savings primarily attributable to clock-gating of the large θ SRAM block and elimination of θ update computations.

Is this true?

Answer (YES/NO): YES